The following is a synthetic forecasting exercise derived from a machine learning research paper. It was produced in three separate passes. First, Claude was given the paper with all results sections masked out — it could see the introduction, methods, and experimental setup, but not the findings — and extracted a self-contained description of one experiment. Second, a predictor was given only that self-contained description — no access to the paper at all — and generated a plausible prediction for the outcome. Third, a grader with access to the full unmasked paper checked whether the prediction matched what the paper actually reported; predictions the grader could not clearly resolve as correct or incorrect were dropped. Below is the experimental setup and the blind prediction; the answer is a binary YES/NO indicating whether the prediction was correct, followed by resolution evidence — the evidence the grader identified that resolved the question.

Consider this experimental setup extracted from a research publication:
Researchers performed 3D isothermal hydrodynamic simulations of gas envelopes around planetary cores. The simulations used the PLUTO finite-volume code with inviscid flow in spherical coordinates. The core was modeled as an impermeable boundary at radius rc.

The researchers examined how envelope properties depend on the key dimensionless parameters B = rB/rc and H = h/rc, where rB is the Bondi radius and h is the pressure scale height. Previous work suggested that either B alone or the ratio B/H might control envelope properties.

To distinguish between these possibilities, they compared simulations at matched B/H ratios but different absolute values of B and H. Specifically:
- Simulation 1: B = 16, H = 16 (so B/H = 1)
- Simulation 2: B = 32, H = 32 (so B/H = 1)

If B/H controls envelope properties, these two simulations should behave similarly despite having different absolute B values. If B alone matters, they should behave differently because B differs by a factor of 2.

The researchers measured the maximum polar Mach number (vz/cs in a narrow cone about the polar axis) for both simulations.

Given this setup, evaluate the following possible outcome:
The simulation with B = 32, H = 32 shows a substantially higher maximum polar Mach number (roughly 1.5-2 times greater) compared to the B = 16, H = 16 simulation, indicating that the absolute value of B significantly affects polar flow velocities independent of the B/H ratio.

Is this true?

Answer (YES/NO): NO